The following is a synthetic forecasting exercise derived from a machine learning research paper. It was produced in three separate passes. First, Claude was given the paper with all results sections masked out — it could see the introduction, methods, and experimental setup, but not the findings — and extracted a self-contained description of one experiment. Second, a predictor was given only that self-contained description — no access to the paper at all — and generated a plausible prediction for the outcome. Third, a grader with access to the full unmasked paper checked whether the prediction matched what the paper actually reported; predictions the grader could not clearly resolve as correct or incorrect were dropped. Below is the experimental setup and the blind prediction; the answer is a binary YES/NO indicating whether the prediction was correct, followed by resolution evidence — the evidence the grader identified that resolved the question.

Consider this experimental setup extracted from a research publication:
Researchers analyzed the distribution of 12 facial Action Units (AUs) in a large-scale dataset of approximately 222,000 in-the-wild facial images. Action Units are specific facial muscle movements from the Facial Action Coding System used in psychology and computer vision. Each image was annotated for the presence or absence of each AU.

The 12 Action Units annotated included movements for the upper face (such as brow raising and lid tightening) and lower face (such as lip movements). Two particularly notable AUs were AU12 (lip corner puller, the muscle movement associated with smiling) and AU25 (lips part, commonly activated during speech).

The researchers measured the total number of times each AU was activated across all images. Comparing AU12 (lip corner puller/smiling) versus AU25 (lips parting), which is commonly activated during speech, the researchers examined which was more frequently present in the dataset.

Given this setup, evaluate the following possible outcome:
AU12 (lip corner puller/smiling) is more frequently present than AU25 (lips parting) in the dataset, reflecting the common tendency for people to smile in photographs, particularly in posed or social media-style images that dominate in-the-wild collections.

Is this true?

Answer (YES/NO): NO